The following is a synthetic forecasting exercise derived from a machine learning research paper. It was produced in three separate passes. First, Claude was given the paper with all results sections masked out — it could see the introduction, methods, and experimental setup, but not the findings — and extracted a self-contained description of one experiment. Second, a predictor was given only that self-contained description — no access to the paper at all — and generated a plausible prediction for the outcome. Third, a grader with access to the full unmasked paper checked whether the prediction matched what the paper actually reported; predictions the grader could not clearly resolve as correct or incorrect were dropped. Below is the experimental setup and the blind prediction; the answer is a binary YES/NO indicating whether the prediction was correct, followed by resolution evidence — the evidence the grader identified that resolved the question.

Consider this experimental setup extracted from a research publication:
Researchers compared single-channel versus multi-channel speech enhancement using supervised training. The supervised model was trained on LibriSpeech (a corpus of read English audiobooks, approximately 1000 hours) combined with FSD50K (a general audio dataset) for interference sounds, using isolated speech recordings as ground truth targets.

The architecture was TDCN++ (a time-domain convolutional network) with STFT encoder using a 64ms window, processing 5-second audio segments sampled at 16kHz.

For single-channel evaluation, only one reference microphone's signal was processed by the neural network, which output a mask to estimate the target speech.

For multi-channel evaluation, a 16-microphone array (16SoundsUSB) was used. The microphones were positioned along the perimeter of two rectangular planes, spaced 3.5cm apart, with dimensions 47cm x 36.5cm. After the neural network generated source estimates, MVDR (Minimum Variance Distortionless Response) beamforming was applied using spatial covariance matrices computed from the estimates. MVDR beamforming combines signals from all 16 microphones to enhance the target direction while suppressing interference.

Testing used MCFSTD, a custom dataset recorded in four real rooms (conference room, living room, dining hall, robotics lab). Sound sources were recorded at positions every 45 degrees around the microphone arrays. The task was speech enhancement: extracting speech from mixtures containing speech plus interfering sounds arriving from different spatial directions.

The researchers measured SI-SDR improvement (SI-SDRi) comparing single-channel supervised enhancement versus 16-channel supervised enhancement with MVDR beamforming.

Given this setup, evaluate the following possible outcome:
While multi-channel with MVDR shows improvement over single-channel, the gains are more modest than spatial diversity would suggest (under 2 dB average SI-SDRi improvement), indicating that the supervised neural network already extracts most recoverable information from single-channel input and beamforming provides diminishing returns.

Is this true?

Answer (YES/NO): NO